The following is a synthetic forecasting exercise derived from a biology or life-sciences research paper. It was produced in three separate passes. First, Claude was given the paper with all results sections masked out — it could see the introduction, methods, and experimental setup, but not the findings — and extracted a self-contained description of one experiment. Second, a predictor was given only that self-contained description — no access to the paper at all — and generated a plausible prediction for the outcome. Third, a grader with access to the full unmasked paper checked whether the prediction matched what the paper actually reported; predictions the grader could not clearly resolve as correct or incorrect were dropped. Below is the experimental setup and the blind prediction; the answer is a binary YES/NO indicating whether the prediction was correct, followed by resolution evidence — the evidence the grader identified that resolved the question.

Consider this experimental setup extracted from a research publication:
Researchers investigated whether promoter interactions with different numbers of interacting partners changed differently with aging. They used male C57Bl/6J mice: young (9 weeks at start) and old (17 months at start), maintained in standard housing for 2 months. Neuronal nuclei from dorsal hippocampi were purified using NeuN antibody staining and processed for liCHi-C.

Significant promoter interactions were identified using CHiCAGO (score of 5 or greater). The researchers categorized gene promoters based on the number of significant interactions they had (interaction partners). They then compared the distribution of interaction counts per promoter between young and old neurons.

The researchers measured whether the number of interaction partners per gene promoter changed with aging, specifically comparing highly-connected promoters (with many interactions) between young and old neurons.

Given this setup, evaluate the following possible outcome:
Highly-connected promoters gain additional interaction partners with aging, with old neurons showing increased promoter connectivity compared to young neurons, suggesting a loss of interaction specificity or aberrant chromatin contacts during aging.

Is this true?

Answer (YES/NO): NO